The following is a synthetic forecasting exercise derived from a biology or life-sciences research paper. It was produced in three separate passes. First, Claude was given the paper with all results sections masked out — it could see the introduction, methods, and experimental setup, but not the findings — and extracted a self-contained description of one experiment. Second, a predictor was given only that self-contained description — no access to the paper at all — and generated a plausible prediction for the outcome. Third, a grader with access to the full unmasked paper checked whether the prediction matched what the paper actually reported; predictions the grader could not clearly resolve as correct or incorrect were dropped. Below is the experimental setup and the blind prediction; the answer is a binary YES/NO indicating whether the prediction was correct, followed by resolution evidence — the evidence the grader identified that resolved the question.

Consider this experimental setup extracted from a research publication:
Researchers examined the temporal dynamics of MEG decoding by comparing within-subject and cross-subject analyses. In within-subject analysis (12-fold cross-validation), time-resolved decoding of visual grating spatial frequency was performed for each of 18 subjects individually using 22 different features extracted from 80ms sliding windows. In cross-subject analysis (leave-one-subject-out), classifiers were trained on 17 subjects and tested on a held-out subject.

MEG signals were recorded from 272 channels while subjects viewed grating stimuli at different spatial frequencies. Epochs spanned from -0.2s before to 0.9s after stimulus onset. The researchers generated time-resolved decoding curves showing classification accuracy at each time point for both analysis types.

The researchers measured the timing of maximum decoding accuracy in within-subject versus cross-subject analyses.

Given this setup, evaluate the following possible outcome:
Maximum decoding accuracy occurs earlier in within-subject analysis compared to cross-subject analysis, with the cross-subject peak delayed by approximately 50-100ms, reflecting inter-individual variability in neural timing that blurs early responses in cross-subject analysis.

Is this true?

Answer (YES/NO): NO